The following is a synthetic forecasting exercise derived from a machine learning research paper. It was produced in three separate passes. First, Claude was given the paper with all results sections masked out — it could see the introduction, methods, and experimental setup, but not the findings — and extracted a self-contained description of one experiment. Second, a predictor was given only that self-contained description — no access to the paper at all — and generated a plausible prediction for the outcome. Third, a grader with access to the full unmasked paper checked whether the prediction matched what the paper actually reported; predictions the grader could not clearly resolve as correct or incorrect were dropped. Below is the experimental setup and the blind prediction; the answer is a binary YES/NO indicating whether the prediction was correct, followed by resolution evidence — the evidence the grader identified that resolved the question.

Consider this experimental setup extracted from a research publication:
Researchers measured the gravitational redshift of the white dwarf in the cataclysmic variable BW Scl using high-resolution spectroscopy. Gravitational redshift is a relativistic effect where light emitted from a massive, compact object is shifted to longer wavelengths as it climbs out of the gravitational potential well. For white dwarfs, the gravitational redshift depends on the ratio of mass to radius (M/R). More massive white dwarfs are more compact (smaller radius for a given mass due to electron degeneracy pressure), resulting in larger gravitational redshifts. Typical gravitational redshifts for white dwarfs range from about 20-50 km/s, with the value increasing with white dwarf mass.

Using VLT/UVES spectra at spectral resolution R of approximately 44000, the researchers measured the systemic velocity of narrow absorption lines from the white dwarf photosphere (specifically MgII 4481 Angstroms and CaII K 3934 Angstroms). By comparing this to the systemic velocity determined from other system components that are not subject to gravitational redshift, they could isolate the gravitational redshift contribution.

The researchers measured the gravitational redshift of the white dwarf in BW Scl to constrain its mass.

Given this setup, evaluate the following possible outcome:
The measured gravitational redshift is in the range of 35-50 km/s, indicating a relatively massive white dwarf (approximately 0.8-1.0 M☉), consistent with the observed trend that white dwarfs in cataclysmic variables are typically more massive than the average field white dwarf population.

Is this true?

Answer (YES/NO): NO